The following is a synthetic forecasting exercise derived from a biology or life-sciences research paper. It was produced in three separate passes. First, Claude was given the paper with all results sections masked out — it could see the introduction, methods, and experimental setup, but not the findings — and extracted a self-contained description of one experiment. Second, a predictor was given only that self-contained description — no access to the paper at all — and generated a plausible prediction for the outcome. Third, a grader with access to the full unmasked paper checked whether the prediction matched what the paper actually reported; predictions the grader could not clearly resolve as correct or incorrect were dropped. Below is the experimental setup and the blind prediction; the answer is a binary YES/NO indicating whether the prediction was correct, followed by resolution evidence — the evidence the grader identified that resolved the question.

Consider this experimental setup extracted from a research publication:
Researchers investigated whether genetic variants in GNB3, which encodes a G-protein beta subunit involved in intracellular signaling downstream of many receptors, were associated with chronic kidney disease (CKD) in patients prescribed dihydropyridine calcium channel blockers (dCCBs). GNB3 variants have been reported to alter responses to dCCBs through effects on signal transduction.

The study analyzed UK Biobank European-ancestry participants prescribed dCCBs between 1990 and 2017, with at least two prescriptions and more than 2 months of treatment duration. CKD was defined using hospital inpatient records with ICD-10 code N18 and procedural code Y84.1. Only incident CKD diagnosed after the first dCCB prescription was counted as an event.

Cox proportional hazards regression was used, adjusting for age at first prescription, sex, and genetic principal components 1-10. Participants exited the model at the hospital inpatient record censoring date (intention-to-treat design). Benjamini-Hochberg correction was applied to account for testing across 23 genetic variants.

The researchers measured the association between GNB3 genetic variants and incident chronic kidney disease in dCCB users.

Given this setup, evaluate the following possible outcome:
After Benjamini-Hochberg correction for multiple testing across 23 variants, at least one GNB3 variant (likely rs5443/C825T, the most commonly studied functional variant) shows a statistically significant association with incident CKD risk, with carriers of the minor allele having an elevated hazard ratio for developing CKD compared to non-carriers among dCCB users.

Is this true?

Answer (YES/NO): NO